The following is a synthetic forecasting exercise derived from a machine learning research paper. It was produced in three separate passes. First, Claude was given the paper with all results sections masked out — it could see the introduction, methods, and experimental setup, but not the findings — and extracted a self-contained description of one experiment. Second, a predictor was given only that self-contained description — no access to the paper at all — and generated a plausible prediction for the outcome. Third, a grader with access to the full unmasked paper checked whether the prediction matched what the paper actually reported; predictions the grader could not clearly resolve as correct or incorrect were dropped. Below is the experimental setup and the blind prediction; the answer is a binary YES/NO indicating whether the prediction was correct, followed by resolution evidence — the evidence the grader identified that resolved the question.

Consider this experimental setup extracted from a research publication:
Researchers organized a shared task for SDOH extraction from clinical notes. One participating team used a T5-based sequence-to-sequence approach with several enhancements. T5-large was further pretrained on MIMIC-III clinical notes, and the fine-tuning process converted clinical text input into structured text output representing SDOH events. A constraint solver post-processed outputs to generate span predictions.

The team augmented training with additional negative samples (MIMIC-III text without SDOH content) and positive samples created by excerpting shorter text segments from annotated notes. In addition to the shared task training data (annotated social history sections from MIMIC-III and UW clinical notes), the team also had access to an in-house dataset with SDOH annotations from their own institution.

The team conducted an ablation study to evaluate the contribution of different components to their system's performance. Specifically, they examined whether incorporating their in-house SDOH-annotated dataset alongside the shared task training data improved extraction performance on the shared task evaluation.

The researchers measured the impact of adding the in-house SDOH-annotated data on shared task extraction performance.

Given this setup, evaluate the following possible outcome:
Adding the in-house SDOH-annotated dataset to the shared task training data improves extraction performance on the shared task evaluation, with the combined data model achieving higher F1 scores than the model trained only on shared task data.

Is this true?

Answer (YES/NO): NO